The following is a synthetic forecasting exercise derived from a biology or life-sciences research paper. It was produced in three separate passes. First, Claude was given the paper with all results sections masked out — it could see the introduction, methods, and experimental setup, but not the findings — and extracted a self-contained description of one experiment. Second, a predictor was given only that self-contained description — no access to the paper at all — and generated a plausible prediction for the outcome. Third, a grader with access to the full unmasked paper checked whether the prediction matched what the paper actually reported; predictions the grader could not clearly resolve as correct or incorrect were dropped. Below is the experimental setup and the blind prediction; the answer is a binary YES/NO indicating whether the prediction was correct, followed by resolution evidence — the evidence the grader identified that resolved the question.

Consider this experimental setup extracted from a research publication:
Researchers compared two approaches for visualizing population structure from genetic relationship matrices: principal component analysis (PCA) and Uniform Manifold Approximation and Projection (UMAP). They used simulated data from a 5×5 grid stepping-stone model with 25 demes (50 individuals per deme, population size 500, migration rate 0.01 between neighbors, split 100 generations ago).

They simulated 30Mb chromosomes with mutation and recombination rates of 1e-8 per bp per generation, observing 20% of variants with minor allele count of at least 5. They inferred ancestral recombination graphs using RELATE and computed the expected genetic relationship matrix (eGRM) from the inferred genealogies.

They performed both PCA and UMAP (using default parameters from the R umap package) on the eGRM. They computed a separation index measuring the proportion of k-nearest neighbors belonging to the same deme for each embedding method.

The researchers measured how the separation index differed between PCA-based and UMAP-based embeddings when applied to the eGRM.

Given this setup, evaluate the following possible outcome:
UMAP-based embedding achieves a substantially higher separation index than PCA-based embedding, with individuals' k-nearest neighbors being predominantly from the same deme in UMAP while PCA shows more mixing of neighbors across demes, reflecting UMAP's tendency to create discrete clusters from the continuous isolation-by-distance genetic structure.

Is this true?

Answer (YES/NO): YES